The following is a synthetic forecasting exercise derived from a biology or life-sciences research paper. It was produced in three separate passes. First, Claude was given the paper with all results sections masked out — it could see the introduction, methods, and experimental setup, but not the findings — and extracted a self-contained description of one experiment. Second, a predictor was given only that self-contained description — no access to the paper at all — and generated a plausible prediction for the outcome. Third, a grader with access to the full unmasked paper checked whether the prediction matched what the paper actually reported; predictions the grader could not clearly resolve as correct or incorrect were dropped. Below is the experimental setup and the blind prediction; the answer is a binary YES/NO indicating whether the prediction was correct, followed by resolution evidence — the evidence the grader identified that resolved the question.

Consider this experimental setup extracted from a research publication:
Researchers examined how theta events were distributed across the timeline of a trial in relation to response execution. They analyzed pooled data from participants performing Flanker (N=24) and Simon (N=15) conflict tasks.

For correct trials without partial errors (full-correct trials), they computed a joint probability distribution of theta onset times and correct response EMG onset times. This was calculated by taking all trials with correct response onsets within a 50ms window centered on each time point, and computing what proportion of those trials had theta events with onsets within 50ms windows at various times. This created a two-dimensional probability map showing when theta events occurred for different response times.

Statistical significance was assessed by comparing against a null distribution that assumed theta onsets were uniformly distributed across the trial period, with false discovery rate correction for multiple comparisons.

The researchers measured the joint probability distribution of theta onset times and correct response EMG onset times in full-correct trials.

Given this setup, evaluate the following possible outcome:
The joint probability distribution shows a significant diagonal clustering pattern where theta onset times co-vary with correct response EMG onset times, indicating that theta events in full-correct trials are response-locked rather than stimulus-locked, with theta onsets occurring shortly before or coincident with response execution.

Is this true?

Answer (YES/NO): NO